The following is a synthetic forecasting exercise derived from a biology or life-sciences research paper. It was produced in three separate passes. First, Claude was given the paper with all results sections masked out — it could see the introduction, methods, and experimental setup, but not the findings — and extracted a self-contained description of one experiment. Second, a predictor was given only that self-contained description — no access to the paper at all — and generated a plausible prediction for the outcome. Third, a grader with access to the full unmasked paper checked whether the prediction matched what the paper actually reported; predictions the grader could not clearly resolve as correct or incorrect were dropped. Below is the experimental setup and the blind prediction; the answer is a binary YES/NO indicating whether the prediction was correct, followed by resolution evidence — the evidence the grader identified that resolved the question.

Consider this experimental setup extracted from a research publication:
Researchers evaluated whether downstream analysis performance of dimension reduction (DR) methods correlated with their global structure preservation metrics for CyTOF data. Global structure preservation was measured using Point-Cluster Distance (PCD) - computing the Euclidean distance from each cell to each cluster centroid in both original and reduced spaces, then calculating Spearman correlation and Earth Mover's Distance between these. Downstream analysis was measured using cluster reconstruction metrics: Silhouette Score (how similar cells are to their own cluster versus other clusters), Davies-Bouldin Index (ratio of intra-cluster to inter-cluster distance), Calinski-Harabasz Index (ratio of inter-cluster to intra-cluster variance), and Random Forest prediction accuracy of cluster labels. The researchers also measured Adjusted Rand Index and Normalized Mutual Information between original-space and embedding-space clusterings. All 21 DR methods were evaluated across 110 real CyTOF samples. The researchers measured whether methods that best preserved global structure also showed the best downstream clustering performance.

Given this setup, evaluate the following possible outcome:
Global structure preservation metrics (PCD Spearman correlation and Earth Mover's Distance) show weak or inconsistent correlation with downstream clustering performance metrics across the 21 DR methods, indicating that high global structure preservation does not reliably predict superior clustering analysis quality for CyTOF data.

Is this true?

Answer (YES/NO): YES